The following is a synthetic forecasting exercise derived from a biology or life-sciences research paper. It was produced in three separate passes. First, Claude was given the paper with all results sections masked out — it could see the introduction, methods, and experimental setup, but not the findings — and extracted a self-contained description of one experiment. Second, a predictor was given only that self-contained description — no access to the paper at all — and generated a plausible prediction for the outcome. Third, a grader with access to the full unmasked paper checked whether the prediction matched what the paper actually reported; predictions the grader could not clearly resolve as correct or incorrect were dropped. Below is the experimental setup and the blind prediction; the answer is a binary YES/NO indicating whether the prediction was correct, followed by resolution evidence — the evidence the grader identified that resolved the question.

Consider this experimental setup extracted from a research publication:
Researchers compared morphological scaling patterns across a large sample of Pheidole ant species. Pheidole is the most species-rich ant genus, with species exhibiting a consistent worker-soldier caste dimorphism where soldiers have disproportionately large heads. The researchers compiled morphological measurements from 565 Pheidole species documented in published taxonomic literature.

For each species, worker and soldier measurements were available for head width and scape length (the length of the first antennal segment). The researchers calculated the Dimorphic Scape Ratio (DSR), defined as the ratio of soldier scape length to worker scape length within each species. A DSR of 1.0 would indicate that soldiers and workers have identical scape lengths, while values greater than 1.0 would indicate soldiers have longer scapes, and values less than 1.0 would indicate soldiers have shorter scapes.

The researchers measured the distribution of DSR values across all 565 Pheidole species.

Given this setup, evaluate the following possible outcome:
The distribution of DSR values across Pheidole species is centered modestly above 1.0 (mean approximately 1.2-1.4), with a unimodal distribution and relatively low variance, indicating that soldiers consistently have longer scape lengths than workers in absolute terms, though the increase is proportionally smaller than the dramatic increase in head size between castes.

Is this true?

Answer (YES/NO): NO